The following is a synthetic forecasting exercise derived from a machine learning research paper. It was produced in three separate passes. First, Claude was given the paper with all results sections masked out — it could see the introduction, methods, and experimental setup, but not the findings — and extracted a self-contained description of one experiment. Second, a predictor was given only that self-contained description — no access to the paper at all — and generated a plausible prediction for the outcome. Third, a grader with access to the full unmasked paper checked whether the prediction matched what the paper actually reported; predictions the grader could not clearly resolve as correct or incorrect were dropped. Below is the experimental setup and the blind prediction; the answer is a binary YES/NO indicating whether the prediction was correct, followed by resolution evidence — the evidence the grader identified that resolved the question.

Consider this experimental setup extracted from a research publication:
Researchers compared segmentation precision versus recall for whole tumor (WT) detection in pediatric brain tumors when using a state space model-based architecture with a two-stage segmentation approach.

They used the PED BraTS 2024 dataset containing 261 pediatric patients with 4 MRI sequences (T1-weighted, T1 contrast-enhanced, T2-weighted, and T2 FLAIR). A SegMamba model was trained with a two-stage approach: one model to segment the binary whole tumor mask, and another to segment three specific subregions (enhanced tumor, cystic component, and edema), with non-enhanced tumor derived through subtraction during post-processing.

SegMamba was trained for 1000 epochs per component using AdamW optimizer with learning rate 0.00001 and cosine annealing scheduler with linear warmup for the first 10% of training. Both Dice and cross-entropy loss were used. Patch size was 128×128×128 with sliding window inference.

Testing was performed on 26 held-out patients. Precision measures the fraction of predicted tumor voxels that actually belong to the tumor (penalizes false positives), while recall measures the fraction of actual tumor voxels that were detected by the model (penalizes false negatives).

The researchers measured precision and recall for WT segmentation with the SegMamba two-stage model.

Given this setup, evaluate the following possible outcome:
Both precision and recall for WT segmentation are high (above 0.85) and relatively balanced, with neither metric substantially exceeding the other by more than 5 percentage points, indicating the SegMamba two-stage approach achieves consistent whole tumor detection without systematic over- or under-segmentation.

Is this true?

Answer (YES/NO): YES